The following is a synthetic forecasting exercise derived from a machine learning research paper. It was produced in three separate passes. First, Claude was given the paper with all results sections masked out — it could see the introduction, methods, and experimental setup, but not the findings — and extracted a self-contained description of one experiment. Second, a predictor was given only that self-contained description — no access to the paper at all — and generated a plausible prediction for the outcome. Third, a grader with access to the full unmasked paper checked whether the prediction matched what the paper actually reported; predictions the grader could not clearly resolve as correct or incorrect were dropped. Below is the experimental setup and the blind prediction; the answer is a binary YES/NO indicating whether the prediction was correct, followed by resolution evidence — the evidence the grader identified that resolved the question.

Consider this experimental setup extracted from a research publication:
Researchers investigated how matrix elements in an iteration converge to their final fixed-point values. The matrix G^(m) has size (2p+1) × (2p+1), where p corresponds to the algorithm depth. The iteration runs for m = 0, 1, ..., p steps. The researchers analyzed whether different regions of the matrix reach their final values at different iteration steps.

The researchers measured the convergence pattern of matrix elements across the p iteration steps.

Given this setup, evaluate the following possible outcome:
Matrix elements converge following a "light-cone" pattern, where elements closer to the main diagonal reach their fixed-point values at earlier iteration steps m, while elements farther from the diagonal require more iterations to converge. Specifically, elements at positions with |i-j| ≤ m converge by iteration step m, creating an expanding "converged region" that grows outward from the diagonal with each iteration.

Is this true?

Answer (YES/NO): NO